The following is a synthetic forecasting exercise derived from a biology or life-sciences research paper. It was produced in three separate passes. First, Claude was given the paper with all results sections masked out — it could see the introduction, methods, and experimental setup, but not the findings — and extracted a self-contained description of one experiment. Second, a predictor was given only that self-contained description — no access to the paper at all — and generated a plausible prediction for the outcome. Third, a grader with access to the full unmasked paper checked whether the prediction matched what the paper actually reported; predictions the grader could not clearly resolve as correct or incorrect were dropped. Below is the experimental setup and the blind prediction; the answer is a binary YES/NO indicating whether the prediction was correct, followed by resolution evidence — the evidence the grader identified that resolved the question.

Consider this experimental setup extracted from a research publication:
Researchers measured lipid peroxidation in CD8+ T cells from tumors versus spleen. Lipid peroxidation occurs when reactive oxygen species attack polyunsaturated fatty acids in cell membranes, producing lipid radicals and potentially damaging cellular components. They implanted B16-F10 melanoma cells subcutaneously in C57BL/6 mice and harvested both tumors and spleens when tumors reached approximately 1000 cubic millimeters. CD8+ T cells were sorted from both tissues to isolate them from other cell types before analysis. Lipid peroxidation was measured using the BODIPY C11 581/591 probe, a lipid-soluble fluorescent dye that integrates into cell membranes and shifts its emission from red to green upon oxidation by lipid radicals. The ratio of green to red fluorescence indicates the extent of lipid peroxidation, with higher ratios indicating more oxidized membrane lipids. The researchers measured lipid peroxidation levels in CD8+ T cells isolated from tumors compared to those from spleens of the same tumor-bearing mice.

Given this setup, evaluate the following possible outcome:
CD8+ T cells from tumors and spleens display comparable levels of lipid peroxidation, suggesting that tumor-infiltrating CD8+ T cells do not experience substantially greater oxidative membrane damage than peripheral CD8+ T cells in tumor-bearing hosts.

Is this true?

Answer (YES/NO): NO